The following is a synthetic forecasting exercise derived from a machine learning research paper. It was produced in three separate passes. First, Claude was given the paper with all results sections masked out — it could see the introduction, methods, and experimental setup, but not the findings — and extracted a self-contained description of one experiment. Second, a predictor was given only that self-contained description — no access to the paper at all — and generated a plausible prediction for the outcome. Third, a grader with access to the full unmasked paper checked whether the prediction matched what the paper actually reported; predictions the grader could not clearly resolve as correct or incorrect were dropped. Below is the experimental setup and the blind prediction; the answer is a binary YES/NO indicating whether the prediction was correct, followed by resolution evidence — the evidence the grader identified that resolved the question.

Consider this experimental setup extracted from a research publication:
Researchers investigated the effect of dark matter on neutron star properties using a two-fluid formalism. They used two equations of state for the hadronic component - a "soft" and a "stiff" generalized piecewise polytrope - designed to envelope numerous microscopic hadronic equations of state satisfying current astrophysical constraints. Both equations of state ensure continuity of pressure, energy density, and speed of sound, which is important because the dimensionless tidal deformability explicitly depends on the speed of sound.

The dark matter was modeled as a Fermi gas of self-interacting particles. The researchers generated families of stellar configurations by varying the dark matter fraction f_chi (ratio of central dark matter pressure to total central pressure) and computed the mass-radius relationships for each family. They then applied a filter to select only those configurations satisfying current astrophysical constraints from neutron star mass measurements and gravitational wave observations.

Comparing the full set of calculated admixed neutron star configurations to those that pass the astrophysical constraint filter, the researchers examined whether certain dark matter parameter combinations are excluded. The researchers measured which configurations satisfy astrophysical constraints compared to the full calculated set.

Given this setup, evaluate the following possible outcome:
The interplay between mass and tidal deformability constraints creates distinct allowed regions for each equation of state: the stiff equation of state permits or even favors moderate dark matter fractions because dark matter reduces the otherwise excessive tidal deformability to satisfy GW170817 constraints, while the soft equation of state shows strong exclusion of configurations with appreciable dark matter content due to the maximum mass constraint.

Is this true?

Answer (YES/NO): YES